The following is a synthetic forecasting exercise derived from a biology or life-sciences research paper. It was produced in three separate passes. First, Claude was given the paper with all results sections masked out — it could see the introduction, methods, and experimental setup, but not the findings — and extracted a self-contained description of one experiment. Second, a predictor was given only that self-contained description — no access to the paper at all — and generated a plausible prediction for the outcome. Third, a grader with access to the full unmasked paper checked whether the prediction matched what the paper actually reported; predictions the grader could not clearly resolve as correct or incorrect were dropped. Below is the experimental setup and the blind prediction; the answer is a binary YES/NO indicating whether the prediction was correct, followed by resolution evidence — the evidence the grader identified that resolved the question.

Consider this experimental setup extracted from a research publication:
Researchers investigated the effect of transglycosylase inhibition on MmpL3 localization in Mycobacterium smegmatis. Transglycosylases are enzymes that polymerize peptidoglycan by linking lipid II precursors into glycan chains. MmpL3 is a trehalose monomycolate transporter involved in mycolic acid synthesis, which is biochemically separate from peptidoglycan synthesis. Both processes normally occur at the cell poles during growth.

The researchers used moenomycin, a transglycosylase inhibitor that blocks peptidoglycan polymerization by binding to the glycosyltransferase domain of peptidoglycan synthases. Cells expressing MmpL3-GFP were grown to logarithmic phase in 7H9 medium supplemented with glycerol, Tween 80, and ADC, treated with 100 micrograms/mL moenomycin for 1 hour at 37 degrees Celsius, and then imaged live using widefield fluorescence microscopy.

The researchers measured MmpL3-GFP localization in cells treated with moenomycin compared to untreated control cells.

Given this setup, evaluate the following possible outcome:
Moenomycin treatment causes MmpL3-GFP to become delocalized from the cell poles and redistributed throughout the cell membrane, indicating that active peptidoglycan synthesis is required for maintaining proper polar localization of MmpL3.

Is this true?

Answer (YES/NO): YES